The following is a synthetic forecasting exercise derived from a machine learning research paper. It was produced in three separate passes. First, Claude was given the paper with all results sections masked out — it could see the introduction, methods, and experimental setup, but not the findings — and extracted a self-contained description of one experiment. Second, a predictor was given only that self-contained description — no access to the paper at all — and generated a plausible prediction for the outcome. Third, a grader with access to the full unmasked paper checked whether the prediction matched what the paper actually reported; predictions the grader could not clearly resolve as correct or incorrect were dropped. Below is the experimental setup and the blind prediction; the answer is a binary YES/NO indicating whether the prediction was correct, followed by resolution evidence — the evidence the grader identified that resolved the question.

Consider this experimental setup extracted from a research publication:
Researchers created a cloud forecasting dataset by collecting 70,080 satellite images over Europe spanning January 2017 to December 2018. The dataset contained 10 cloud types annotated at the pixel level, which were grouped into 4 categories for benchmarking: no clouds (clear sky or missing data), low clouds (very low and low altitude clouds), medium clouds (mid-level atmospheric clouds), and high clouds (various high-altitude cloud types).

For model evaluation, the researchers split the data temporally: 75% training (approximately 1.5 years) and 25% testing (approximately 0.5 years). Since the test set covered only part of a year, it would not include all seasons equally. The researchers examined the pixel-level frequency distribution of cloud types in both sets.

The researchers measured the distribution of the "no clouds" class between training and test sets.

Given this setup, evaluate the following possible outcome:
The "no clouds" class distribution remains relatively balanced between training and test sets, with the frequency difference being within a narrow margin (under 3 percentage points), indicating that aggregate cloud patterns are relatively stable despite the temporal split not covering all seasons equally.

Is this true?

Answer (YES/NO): NO